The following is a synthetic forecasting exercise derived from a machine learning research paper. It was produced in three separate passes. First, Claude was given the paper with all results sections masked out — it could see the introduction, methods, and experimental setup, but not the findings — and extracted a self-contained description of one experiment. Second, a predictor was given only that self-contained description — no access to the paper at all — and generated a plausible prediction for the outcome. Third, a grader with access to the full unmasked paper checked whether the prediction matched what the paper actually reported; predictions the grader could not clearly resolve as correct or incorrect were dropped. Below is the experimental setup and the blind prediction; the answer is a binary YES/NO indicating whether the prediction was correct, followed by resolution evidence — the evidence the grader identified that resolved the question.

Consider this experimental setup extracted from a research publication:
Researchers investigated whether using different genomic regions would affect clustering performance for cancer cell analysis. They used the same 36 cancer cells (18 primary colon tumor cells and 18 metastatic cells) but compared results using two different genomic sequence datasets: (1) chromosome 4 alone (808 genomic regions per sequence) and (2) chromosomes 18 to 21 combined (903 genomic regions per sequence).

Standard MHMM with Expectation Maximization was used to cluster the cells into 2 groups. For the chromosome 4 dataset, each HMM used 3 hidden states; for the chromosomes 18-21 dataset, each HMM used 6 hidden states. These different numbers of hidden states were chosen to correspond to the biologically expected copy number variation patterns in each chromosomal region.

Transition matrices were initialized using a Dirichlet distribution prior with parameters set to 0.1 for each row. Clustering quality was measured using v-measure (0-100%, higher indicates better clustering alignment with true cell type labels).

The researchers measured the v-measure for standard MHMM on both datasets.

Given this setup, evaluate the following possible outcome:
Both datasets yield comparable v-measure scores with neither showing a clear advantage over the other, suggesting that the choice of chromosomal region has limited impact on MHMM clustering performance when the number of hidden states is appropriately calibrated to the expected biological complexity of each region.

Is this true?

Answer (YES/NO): NO